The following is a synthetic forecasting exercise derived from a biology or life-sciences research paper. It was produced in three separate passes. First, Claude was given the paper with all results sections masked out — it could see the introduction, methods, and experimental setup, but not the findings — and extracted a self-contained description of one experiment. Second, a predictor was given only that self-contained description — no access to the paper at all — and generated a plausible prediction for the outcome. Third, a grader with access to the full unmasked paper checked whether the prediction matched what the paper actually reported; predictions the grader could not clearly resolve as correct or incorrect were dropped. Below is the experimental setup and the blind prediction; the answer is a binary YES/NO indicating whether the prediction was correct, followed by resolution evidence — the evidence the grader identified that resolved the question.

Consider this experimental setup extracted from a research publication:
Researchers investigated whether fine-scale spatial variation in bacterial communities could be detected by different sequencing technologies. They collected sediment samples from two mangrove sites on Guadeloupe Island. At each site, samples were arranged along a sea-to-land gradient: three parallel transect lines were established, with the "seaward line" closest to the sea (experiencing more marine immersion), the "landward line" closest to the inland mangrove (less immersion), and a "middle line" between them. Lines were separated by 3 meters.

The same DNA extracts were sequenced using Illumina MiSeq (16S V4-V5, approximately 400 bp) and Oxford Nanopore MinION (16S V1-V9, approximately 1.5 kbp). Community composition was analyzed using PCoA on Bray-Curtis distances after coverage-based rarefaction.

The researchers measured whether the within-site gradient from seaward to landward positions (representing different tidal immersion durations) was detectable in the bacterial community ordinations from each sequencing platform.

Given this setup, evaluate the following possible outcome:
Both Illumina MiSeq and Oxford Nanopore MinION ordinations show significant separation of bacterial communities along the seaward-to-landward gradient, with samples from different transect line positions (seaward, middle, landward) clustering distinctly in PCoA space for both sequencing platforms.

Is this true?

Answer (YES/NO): YES